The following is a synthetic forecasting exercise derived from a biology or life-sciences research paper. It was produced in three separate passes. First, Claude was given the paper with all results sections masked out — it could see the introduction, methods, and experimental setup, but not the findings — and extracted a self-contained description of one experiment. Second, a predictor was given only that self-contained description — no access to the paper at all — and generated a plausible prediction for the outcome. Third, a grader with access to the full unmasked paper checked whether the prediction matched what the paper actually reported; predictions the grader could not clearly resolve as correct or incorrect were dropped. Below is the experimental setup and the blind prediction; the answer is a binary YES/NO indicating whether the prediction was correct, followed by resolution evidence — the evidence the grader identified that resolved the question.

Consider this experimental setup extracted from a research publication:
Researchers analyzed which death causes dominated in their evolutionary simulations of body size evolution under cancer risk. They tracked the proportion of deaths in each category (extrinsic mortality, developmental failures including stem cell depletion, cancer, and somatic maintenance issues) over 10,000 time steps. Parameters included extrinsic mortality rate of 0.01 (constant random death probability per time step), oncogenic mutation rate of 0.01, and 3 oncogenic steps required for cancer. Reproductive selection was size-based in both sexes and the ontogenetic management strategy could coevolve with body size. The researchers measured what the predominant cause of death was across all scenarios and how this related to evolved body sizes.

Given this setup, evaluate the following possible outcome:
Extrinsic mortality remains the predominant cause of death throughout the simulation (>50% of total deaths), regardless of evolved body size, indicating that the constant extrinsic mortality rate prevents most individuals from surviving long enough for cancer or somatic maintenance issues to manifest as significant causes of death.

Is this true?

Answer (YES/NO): YES